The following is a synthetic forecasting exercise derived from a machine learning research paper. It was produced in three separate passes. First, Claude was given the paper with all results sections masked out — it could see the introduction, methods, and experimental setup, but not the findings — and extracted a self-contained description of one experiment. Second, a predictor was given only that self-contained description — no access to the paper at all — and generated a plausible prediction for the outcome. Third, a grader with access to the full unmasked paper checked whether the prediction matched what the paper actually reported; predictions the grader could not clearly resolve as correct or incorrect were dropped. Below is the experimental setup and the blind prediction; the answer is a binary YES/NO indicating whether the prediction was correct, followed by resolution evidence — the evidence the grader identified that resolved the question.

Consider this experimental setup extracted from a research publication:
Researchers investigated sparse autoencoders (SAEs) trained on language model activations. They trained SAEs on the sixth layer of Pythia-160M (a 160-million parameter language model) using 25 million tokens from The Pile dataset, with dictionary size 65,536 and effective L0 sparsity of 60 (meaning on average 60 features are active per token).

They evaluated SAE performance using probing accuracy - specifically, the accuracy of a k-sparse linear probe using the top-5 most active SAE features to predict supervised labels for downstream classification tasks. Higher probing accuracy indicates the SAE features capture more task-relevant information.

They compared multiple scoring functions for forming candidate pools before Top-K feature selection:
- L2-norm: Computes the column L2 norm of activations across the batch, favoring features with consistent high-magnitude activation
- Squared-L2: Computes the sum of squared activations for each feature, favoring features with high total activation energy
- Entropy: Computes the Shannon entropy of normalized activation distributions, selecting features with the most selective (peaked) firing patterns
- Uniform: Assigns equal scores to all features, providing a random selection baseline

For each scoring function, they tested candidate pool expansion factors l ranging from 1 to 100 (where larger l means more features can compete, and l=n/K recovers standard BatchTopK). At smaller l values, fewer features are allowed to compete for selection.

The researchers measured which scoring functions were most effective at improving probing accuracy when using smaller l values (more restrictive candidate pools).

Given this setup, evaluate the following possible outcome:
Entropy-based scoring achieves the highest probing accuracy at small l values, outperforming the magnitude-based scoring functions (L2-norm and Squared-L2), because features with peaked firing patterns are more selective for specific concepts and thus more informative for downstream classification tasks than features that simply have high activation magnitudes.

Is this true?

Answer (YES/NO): NO